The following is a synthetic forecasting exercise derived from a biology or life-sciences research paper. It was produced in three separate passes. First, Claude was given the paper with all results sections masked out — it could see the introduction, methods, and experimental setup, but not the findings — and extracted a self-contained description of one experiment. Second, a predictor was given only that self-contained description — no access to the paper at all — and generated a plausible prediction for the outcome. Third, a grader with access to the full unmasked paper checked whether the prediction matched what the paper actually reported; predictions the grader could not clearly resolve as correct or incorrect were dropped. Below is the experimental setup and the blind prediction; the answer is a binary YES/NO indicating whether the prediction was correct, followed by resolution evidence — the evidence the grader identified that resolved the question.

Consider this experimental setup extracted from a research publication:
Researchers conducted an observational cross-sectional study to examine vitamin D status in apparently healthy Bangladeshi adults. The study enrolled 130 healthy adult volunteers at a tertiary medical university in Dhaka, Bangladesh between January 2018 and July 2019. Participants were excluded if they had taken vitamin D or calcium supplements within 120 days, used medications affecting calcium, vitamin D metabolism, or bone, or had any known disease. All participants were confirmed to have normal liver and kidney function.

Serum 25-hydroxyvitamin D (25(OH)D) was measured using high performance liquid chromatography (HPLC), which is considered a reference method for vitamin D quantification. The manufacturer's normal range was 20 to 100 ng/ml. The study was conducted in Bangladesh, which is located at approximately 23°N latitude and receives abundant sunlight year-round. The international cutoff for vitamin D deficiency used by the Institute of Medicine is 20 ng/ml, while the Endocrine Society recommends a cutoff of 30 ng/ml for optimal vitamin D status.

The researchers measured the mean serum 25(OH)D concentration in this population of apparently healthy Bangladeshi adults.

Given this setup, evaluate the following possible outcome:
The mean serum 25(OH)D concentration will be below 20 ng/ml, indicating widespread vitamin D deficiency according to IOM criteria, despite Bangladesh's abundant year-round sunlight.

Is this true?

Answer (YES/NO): YES